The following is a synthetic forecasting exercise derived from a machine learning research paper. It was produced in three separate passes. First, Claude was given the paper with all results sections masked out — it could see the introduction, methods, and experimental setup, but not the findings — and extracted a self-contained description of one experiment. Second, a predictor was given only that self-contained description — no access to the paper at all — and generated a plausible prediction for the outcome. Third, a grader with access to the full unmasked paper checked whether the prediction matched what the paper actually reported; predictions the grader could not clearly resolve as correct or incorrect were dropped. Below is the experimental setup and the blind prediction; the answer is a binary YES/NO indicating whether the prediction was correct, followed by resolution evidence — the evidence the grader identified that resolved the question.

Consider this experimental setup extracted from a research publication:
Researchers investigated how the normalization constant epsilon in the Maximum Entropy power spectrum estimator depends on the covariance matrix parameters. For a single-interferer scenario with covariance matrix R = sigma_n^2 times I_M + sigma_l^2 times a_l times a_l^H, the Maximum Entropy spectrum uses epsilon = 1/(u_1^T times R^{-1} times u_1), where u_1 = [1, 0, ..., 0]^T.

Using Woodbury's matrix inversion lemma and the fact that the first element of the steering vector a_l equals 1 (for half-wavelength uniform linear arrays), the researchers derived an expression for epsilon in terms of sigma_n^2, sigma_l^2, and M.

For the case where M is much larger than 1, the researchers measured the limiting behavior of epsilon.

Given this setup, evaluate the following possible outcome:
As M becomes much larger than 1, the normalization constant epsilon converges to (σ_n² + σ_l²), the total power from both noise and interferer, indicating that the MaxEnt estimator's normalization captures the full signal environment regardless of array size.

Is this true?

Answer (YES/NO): NO